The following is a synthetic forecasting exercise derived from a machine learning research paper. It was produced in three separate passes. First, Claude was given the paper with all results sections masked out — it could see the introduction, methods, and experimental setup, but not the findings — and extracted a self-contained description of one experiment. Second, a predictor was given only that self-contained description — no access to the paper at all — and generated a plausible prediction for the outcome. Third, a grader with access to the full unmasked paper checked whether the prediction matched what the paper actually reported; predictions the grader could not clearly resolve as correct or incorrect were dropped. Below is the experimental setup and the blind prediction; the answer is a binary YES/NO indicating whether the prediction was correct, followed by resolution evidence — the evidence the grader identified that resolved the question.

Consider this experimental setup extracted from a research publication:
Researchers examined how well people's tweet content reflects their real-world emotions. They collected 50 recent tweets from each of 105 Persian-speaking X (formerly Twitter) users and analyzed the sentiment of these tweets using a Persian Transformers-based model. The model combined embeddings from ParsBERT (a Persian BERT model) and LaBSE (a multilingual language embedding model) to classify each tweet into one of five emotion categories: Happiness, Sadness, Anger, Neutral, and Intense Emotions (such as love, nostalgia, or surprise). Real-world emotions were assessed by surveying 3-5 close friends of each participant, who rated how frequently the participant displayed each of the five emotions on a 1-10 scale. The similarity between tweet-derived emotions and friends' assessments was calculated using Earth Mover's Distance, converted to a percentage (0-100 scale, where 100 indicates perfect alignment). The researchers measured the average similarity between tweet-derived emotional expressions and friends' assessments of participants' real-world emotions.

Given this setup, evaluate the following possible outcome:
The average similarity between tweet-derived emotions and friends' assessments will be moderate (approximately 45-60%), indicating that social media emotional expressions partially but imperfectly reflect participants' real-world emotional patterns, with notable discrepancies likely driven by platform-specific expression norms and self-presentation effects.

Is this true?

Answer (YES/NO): NO